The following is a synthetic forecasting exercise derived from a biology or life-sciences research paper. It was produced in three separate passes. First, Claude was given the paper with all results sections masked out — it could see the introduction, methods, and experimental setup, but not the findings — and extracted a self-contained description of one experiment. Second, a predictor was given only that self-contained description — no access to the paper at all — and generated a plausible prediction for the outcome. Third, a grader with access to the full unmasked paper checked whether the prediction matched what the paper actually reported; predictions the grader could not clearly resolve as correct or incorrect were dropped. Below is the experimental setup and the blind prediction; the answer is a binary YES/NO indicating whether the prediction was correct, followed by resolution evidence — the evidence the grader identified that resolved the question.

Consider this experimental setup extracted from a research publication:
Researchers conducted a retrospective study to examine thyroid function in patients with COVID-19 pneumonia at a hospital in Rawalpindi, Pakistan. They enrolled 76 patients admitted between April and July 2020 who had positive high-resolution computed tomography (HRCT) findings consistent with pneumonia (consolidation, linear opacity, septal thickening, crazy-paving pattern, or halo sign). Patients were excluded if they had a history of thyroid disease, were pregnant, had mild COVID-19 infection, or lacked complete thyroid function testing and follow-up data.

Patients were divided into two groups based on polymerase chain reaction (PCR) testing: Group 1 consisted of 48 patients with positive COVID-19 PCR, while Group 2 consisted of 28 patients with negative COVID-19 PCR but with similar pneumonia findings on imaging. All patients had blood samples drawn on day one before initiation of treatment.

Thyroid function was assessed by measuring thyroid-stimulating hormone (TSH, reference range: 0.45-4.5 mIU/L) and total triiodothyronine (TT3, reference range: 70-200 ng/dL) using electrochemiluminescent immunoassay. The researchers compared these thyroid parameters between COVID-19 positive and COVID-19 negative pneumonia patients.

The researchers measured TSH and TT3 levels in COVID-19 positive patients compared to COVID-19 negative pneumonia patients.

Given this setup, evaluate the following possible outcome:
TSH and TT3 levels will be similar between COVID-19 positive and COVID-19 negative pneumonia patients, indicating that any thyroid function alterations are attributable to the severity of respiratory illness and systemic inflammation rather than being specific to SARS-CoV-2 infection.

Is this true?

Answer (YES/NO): NO